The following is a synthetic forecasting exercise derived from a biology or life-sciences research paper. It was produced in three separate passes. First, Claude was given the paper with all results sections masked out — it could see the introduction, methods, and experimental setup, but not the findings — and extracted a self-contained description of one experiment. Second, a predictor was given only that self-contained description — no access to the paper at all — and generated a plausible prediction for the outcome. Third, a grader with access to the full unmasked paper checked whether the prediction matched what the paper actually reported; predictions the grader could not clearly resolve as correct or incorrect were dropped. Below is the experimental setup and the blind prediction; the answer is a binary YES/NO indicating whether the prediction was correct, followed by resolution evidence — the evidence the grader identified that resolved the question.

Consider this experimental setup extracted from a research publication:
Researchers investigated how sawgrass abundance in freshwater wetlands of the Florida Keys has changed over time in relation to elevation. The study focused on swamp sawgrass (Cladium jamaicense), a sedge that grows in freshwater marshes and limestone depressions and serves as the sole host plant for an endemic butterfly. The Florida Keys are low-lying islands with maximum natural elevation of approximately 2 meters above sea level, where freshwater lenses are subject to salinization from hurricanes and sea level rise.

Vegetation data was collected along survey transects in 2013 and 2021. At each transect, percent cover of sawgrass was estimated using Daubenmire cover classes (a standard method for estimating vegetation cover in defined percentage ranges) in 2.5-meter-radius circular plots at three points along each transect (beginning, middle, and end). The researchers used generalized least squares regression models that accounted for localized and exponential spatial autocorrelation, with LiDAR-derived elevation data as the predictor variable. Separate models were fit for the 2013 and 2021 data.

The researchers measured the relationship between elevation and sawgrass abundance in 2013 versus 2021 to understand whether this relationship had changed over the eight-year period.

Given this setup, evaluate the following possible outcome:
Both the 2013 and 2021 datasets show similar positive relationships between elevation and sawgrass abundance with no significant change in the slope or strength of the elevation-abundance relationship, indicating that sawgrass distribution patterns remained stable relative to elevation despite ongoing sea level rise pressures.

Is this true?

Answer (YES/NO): NO